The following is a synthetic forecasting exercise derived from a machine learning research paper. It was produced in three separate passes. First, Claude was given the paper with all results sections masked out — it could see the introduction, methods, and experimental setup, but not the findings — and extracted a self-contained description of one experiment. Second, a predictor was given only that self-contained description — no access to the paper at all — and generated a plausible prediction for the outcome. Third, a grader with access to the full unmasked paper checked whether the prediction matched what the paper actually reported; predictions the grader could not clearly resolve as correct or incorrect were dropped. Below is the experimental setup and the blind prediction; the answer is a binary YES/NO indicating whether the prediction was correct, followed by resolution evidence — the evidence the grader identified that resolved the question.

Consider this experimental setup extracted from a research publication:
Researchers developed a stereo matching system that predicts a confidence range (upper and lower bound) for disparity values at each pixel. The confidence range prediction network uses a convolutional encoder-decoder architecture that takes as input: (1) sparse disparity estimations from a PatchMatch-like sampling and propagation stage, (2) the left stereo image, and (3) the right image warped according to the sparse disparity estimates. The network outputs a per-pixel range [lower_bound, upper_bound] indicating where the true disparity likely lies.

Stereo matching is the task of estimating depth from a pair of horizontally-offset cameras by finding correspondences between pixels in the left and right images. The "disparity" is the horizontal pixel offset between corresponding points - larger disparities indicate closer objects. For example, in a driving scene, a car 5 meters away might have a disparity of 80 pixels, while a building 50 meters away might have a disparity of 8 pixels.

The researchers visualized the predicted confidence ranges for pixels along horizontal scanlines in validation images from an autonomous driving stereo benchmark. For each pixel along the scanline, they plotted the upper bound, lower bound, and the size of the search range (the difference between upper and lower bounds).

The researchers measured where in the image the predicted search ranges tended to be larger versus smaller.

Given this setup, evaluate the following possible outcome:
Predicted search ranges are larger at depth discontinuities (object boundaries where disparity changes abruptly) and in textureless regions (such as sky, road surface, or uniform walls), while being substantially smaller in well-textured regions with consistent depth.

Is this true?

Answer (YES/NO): NO